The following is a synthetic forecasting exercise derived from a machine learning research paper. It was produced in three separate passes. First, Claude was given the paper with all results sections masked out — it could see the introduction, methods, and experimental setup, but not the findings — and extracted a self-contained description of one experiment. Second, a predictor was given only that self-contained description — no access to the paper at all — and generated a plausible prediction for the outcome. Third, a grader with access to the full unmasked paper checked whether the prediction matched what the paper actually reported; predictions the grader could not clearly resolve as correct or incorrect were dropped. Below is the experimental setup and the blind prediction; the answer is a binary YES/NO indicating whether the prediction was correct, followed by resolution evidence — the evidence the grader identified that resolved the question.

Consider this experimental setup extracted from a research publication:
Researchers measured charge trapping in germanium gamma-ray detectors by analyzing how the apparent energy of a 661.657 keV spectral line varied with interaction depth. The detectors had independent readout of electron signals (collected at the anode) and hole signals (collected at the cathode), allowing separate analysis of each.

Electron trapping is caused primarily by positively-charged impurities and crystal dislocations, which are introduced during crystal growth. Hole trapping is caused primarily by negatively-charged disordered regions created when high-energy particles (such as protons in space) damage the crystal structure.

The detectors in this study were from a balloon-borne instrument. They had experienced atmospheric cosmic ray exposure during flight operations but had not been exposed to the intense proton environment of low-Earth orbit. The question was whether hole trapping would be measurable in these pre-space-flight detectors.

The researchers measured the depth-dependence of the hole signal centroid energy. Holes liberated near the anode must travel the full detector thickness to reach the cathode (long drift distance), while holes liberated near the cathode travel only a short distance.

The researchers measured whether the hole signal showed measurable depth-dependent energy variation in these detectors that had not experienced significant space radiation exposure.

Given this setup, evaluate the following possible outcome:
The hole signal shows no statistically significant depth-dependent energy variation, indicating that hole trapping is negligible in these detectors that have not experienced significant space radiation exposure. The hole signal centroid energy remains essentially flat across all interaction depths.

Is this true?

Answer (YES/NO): NO